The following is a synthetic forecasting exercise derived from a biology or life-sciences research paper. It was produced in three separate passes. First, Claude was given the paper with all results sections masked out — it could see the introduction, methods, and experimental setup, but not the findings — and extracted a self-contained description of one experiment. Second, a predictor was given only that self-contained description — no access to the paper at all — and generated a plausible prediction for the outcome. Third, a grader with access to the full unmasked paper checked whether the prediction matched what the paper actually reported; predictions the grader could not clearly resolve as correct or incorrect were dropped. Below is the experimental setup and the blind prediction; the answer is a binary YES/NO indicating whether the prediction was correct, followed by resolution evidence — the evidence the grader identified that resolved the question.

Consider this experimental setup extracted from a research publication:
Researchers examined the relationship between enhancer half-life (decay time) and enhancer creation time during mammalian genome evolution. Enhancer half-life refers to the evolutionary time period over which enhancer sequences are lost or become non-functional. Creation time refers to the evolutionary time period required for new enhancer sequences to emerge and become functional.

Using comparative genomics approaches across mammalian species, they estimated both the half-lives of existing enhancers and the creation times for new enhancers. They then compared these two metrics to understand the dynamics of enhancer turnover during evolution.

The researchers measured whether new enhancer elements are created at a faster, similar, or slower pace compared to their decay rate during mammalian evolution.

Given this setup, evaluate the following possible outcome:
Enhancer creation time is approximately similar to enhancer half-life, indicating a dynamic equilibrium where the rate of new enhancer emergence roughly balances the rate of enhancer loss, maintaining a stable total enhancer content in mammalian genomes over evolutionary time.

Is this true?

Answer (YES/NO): NO